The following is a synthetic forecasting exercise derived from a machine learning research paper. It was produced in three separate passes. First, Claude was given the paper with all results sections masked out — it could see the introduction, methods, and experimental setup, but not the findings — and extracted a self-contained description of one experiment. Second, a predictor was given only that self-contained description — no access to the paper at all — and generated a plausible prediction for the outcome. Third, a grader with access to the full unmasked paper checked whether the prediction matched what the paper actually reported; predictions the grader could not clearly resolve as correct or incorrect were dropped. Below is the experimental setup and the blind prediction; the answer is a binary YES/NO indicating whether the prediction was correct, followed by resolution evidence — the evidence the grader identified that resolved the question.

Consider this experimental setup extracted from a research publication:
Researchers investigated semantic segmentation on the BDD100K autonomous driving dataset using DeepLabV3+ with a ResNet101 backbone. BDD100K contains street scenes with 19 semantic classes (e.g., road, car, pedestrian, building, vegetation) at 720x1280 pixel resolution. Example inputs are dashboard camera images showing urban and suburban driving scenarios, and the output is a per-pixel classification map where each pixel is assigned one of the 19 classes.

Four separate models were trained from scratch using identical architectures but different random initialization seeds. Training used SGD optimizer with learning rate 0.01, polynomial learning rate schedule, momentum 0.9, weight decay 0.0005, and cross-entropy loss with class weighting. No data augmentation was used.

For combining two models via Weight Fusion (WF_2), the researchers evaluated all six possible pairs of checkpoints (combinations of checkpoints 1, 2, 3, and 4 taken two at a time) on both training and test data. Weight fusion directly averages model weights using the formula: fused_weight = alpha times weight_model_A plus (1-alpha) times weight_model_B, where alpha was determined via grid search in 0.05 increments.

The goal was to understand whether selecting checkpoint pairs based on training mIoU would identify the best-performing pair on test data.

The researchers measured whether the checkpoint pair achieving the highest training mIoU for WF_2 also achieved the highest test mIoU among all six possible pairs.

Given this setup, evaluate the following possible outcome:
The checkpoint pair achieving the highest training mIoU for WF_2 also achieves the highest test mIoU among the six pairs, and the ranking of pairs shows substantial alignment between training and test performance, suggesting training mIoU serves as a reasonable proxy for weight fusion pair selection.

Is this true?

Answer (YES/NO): NO